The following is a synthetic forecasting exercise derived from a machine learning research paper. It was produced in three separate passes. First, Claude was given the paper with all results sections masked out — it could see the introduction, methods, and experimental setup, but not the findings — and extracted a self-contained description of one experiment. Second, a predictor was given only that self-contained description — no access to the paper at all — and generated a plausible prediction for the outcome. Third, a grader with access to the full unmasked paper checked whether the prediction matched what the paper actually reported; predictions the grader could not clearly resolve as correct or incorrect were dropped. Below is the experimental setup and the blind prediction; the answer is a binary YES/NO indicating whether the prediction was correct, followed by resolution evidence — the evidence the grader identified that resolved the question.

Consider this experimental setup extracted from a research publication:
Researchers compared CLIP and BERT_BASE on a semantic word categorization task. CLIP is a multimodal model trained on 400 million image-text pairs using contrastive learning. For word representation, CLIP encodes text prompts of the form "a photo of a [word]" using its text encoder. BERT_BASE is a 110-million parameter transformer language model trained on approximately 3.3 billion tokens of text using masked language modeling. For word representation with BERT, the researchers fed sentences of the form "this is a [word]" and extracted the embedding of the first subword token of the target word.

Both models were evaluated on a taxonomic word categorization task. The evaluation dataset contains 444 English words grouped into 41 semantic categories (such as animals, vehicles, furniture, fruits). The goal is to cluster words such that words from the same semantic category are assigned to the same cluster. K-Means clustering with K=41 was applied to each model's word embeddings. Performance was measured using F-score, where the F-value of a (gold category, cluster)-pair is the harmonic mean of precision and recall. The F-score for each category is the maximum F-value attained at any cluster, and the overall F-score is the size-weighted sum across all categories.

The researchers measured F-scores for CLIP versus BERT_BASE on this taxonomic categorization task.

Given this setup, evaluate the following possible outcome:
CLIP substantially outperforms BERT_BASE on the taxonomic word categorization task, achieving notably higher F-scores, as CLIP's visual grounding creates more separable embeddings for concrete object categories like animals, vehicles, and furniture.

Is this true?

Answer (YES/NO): NO